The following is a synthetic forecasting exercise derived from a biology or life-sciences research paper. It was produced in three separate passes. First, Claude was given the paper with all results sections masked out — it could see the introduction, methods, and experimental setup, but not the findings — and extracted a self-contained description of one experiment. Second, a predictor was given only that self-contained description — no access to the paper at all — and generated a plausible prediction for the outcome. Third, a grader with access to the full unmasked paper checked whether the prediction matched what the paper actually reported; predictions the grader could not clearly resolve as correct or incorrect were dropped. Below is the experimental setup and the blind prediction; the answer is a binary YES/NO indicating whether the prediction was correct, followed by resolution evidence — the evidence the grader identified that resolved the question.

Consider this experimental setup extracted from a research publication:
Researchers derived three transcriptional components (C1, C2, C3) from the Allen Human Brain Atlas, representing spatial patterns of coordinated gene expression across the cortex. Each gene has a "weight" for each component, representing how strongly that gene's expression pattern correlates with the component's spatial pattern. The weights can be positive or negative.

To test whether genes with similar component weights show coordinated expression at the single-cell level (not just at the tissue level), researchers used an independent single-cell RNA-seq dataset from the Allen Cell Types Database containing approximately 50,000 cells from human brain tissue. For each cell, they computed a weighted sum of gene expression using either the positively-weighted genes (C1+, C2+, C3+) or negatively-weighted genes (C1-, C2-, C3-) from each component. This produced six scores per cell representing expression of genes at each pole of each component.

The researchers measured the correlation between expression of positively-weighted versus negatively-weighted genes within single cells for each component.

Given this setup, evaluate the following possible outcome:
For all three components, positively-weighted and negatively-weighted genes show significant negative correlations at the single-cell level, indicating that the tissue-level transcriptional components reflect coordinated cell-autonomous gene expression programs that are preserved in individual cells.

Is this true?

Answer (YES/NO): YES